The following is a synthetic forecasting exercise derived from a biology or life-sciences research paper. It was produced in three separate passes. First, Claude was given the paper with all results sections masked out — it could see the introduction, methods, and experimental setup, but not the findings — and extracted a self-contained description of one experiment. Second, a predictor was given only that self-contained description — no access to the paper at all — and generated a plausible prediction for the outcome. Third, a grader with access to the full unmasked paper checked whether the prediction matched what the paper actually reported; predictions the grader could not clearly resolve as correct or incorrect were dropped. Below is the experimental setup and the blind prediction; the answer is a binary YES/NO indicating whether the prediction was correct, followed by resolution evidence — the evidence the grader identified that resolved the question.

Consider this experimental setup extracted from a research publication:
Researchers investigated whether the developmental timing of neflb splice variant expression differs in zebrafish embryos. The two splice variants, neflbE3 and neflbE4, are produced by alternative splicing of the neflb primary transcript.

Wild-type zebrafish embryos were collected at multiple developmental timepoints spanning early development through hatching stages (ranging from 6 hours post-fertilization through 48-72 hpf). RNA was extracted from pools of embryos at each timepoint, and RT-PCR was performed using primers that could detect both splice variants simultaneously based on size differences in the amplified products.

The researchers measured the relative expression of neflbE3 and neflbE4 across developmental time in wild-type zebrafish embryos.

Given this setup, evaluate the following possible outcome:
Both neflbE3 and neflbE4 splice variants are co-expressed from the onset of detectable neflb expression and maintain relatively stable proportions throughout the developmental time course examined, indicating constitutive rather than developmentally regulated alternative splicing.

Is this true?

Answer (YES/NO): NO